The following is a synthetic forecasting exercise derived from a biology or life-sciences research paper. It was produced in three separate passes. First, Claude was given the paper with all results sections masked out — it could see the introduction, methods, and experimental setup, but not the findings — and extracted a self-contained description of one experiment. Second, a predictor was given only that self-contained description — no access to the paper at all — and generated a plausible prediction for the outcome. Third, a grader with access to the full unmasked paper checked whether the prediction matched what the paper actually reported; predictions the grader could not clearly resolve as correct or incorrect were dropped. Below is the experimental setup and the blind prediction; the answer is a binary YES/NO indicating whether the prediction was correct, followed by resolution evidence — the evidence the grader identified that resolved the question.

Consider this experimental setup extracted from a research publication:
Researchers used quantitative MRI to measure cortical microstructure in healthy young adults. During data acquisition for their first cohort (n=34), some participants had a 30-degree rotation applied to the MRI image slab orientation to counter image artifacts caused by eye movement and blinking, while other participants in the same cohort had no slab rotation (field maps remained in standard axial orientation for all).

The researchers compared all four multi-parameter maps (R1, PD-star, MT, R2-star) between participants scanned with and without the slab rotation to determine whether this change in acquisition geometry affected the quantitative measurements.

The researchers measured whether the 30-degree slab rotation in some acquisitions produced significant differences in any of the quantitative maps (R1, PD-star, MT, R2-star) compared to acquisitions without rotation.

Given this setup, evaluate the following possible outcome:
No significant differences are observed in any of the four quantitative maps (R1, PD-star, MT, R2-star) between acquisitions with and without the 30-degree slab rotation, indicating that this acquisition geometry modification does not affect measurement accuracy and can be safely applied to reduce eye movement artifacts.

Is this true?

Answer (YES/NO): YES